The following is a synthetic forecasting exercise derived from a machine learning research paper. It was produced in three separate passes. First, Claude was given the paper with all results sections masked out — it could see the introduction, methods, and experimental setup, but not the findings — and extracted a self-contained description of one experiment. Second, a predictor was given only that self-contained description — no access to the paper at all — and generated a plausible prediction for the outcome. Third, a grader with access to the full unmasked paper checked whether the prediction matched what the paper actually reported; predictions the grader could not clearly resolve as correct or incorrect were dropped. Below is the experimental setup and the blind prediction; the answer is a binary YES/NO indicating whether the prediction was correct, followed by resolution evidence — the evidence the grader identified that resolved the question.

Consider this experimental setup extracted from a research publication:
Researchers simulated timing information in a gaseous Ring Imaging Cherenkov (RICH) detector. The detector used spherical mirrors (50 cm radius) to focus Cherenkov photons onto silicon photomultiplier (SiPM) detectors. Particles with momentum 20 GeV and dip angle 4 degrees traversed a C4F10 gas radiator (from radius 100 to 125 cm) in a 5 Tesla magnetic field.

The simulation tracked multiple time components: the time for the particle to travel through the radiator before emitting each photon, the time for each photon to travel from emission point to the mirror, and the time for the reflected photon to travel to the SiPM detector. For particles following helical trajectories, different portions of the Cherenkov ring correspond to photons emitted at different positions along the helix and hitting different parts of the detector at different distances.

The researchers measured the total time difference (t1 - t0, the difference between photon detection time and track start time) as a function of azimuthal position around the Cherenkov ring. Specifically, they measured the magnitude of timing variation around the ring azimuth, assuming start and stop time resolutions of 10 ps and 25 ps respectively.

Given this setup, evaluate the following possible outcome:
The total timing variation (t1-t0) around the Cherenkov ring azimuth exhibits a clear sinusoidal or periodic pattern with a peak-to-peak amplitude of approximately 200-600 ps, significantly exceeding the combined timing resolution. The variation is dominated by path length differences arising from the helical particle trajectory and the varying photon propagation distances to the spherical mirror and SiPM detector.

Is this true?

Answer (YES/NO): NO